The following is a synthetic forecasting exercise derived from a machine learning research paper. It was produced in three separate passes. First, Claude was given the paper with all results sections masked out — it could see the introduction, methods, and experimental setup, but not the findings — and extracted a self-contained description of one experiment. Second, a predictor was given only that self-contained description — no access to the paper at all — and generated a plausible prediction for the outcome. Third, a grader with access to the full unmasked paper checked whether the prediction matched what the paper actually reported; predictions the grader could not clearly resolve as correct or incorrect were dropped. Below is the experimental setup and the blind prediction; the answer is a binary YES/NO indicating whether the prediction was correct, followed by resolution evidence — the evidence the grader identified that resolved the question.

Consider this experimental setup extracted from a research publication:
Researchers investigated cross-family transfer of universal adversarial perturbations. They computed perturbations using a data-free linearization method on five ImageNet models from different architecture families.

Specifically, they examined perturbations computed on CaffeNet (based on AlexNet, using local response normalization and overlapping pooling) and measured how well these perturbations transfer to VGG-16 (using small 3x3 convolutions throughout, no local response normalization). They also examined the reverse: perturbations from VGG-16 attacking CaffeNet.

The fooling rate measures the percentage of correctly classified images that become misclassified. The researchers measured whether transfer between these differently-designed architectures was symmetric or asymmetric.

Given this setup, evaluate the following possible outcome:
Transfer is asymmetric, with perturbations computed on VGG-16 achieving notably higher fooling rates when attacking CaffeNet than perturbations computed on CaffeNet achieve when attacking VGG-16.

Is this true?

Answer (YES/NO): NO